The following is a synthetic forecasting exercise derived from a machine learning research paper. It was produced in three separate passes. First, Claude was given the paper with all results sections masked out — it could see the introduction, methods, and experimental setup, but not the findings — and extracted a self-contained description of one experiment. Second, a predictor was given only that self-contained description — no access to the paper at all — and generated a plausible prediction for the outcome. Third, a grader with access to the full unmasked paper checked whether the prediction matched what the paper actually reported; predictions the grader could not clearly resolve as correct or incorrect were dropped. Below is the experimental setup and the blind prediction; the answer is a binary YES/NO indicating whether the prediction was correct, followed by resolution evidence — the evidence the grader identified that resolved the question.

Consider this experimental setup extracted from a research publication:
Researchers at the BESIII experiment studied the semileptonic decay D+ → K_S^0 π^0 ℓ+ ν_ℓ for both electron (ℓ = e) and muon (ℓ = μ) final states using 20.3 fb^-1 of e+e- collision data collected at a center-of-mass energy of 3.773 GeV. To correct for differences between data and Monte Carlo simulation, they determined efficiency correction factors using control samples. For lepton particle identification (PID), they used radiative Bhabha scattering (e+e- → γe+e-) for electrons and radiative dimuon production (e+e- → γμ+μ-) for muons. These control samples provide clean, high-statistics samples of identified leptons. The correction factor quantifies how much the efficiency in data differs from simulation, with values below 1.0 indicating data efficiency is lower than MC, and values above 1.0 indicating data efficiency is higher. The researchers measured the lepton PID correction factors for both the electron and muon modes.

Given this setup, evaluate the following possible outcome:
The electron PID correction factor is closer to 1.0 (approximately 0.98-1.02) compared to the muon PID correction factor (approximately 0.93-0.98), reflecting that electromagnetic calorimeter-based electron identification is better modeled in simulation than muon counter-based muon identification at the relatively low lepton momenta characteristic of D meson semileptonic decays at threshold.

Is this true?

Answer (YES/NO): NO